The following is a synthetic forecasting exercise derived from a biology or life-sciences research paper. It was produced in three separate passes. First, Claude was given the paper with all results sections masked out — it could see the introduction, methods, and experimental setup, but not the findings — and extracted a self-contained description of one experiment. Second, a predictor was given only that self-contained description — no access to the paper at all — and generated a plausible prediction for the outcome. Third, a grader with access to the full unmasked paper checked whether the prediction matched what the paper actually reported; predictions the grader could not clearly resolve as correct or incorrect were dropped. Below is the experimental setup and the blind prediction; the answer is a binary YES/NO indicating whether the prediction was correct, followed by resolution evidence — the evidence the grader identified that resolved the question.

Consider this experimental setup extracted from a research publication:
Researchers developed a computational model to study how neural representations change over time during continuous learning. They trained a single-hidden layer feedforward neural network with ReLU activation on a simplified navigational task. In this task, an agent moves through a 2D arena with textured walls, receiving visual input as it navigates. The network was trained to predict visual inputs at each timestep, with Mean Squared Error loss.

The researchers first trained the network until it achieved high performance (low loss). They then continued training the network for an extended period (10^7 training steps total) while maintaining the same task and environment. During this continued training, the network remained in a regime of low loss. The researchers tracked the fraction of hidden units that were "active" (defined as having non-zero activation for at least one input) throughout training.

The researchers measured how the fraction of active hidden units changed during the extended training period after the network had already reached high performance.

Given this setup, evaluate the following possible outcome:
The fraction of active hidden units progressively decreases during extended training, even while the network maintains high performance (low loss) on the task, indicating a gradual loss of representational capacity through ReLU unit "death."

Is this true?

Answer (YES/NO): NO